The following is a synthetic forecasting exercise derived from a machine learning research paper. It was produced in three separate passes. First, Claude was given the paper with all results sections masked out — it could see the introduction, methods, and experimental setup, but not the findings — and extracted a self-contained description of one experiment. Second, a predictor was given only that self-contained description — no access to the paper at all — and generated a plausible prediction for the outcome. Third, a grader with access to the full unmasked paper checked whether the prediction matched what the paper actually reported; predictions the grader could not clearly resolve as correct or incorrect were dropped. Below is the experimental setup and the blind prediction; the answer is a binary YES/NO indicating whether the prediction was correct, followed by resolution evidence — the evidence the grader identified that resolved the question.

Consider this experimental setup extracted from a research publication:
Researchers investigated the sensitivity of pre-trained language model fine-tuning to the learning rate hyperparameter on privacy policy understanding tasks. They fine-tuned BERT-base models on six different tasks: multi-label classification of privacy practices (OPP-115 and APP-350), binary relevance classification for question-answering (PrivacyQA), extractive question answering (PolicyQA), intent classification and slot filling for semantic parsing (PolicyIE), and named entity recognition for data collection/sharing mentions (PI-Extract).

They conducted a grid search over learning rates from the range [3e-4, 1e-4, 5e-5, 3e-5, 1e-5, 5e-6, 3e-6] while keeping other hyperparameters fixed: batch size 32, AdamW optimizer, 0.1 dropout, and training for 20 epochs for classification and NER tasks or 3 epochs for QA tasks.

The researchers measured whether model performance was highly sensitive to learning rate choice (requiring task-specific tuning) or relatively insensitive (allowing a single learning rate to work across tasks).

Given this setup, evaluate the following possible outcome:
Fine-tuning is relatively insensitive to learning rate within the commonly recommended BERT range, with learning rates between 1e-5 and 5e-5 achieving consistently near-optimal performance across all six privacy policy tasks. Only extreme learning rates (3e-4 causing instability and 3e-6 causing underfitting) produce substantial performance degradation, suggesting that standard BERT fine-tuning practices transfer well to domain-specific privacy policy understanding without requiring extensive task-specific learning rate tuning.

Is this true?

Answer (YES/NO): NO